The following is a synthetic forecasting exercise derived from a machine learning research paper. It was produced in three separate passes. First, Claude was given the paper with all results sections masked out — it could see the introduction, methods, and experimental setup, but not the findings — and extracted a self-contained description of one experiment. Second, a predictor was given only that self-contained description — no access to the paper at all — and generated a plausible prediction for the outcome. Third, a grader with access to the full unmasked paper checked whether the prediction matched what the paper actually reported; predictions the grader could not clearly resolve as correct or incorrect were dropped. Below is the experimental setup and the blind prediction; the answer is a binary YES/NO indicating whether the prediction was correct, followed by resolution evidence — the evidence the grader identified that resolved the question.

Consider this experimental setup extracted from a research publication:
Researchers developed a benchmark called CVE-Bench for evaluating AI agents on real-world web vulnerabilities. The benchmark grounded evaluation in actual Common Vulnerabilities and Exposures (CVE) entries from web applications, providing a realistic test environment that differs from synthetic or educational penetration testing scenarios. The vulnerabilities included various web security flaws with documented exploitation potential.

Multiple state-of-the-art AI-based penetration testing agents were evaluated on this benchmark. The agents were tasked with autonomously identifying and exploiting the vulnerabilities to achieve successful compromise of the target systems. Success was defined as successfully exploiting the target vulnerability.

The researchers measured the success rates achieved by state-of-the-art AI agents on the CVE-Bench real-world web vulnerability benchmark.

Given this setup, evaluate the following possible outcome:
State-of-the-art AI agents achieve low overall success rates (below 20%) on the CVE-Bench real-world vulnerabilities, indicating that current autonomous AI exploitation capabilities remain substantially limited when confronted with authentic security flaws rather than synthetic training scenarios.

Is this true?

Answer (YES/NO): YES